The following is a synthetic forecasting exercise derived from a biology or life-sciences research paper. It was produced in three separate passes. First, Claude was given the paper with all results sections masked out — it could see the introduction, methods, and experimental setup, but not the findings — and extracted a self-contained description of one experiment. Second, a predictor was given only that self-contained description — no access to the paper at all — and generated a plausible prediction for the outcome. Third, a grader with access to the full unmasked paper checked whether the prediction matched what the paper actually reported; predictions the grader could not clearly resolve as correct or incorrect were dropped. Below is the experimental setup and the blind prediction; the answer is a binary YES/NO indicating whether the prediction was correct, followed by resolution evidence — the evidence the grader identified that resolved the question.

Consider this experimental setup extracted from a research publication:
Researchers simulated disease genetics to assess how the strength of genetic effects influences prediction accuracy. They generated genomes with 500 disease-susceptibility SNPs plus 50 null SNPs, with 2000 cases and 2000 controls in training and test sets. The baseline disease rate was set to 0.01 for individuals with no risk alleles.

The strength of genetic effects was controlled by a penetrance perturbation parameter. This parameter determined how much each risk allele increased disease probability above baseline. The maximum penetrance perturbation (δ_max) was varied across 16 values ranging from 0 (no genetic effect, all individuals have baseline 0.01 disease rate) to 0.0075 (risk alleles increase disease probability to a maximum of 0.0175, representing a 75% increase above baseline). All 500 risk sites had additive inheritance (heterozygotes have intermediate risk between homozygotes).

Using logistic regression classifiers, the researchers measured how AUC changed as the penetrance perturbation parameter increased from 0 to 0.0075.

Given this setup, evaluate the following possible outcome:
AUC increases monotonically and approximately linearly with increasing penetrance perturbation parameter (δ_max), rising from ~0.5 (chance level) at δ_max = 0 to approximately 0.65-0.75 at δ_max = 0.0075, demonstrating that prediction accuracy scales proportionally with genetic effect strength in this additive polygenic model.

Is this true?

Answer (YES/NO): NO